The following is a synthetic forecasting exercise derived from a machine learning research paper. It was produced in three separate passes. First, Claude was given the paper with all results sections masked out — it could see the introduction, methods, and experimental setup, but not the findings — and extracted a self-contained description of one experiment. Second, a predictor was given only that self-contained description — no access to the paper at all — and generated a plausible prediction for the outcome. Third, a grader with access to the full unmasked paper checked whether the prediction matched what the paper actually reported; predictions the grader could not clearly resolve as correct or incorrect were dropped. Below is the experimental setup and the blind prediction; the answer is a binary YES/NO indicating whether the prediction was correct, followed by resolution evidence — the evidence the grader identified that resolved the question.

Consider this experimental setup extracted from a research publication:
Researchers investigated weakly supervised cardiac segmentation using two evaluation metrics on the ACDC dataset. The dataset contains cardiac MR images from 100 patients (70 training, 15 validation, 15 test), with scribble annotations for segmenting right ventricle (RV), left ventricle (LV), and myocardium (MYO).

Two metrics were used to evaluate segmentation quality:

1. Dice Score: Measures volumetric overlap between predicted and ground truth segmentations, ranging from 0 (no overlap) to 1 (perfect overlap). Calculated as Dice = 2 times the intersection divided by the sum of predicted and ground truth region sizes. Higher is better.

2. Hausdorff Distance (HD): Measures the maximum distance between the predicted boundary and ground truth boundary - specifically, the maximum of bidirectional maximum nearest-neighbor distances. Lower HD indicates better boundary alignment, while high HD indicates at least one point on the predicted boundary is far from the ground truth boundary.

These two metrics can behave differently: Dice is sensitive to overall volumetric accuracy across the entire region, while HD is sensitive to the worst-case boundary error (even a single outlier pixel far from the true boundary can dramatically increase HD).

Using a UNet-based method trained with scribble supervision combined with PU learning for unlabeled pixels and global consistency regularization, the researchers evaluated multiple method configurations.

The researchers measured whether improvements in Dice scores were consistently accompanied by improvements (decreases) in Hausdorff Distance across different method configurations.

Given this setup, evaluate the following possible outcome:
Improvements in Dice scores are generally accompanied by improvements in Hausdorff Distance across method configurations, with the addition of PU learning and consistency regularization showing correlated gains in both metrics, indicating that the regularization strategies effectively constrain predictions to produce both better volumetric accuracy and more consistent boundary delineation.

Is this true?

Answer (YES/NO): YES